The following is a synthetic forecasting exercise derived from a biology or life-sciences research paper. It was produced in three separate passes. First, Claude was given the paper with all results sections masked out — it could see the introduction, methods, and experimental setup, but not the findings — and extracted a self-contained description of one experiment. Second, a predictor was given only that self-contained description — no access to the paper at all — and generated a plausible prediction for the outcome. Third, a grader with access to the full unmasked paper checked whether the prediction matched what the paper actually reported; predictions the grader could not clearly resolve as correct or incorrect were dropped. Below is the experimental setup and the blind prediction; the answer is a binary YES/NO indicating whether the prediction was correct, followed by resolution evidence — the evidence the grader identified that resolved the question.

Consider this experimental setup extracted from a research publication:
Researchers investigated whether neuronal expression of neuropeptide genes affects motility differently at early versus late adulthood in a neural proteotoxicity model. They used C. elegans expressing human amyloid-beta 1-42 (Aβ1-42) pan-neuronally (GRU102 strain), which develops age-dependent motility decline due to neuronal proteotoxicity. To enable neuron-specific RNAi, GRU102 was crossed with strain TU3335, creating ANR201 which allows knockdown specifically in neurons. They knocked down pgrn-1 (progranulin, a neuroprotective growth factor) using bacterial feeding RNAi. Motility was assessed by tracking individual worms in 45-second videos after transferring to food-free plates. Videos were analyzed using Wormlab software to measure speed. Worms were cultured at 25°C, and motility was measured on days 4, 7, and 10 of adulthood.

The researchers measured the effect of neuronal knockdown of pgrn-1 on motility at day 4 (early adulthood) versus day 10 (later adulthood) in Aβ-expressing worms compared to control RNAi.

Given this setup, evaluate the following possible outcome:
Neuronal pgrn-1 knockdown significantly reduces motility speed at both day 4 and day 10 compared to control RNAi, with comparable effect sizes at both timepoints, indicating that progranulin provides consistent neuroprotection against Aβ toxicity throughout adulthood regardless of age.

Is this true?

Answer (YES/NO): NO